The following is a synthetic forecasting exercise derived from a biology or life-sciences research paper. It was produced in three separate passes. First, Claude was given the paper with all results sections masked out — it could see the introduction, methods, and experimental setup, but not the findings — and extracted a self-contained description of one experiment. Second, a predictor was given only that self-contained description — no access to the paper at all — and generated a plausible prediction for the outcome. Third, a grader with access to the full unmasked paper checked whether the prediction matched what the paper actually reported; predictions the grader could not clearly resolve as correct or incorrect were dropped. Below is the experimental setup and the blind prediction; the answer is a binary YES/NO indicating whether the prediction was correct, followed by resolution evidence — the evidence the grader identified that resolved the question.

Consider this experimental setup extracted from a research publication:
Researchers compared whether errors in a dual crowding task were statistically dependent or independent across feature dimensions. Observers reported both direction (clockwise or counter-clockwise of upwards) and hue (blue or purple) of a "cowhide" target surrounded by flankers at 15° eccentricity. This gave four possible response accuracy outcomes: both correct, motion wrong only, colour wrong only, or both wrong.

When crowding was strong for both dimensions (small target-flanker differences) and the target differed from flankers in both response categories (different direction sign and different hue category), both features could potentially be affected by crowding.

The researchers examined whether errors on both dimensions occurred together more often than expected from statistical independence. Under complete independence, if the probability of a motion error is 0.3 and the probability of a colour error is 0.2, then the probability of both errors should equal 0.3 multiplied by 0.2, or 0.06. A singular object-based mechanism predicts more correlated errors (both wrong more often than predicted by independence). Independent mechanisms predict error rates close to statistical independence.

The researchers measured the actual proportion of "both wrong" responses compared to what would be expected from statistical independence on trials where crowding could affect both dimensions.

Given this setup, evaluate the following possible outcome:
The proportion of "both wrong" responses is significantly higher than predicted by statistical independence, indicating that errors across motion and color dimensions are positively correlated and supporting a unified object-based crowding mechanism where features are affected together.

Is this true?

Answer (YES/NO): NO